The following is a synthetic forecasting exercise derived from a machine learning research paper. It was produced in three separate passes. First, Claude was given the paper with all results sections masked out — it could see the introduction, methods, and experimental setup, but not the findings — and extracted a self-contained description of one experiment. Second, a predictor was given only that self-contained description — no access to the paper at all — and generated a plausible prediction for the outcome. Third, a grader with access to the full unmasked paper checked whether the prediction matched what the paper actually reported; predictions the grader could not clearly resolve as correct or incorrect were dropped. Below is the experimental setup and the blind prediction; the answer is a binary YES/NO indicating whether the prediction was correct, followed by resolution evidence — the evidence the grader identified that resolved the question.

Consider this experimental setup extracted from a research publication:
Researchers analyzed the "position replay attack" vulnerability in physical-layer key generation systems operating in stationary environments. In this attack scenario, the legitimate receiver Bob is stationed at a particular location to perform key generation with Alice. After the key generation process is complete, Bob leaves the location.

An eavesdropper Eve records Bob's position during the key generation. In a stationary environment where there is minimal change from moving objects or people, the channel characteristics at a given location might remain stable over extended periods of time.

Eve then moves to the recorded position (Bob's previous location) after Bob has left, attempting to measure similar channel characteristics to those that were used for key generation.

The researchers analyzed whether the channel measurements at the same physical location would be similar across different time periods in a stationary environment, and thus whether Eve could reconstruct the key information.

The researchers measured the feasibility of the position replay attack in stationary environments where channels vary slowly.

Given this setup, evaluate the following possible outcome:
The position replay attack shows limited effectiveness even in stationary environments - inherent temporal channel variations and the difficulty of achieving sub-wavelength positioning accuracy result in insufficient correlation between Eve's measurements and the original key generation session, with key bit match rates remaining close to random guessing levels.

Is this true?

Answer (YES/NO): NO